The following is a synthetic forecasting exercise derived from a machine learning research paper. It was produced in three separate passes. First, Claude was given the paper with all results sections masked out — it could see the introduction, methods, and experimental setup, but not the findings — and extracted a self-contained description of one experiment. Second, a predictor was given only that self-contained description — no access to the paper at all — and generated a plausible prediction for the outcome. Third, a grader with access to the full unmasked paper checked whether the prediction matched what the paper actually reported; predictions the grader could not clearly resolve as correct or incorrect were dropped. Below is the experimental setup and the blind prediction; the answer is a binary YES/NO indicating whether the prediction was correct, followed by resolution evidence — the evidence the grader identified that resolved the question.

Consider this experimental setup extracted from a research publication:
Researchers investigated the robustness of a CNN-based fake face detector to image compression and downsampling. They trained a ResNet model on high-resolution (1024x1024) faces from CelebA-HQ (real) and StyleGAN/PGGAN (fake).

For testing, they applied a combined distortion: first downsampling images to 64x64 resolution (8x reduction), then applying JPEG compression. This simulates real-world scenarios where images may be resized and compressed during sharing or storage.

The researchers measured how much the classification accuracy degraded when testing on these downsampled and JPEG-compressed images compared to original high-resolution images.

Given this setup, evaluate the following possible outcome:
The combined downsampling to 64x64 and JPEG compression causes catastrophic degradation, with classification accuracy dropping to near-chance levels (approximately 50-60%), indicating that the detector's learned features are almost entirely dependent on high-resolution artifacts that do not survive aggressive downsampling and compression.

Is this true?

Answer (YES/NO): NO